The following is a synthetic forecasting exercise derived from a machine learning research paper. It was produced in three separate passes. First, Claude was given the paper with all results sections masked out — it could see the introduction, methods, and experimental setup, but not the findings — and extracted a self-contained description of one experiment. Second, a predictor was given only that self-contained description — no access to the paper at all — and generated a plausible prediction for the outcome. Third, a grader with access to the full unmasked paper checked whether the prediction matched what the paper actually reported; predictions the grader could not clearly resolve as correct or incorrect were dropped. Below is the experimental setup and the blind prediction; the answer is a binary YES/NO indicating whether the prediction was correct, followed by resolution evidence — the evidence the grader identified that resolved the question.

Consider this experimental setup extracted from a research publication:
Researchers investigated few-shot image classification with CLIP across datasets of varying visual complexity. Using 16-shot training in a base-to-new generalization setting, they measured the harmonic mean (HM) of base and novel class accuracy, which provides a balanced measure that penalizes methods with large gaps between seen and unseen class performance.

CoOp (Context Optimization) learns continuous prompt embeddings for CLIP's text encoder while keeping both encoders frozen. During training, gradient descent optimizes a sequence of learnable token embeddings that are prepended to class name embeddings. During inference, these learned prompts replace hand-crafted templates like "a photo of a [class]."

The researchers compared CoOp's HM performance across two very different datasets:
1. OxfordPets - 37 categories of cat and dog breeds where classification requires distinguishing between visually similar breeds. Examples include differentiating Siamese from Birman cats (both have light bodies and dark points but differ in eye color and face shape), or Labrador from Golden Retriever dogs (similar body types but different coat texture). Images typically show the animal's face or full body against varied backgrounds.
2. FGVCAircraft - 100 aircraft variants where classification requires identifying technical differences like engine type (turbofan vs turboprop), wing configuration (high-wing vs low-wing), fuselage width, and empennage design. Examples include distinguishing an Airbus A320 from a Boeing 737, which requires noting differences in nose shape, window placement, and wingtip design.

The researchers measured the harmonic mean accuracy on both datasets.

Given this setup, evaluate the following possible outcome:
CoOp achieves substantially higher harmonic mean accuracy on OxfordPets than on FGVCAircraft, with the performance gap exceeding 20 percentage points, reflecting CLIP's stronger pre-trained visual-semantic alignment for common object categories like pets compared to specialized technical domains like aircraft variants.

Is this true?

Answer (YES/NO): YES